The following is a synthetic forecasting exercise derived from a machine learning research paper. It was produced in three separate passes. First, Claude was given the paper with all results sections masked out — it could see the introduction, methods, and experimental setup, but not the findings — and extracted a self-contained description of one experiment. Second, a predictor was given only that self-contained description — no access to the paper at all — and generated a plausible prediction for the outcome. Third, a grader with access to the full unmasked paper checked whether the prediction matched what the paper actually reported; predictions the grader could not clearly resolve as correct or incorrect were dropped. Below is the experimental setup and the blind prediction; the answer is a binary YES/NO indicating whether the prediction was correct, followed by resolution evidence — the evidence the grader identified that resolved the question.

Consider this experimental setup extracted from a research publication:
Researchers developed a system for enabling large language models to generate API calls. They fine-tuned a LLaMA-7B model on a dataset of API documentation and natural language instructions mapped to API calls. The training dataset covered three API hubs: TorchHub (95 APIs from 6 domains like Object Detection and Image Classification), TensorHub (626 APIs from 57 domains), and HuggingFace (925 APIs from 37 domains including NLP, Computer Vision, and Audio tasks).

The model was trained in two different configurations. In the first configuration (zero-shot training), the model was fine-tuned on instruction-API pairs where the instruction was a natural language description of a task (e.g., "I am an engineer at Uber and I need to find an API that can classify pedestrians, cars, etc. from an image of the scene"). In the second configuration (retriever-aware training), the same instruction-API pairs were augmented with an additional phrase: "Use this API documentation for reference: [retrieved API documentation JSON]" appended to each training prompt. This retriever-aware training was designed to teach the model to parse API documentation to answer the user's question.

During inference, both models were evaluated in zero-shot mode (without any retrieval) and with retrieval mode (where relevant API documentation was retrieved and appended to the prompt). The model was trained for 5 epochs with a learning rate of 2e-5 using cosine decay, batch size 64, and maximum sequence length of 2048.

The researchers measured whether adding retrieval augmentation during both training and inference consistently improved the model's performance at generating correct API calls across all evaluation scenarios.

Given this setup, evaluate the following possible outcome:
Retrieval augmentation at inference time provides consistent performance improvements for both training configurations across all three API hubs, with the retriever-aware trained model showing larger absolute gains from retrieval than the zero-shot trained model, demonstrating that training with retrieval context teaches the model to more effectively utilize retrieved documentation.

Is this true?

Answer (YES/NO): NO